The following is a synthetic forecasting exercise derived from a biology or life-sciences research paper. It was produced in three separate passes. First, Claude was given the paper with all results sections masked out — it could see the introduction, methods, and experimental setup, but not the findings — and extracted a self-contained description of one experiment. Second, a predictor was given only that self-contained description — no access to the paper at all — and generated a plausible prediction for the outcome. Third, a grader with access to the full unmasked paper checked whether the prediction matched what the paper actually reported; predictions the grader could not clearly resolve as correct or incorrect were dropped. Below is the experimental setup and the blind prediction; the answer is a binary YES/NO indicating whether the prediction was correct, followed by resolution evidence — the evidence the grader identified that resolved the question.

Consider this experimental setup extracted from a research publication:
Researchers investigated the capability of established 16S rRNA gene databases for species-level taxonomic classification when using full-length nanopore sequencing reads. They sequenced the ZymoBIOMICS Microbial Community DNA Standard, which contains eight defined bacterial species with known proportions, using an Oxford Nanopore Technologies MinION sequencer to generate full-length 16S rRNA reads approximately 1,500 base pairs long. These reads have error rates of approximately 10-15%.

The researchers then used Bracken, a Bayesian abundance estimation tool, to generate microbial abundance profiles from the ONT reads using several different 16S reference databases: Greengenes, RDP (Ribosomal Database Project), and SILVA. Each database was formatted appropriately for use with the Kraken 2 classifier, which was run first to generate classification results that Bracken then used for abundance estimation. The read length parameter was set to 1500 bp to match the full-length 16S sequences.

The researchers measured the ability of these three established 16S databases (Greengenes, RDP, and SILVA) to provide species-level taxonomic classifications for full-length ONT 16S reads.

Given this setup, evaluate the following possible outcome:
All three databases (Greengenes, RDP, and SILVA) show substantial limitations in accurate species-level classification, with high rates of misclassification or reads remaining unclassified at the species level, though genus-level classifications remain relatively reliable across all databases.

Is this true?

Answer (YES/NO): NO